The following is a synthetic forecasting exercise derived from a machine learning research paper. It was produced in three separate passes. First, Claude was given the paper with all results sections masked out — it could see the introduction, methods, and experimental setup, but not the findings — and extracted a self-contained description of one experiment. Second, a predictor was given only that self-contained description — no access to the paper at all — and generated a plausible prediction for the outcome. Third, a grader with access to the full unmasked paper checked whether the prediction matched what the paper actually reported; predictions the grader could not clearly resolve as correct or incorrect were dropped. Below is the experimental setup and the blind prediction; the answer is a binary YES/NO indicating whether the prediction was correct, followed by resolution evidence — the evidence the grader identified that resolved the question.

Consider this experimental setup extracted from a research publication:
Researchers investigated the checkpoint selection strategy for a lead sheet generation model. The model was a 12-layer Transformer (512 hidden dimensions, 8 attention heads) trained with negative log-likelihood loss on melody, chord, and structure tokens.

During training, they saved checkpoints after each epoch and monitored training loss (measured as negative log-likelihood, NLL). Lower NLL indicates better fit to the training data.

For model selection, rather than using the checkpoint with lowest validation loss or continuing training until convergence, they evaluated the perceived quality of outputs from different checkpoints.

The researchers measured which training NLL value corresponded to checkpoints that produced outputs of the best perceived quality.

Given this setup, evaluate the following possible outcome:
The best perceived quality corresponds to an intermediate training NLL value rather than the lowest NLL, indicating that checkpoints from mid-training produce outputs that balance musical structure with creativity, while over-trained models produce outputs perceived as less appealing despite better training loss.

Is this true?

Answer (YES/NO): YES